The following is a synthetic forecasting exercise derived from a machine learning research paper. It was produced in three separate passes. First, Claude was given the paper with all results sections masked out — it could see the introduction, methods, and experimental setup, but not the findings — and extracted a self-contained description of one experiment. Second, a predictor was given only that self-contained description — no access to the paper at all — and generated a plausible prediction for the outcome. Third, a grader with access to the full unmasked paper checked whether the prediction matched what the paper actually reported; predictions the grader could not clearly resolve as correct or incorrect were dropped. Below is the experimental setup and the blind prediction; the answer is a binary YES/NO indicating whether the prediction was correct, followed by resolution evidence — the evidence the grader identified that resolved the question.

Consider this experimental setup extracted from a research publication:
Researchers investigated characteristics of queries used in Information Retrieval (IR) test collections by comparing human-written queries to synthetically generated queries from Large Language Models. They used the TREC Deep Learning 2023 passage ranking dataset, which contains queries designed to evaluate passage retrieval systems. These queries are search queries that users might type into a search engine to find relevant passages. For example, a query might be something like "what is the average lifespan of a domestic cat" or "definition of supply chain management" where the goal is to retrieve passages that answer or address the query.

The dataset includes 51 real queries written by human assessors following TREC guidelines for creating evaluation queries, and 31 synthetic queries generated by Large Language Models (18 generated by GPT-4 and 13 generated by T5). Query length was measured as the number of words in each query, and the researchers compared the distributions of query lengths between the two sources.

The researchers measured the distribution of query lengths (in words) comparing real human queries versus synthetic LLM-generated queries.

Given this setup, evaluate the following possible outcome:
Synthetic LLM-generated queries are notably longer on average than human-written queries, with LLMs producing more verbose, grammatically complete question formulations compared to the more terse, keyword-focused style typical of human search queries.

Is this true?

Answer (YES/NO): YES